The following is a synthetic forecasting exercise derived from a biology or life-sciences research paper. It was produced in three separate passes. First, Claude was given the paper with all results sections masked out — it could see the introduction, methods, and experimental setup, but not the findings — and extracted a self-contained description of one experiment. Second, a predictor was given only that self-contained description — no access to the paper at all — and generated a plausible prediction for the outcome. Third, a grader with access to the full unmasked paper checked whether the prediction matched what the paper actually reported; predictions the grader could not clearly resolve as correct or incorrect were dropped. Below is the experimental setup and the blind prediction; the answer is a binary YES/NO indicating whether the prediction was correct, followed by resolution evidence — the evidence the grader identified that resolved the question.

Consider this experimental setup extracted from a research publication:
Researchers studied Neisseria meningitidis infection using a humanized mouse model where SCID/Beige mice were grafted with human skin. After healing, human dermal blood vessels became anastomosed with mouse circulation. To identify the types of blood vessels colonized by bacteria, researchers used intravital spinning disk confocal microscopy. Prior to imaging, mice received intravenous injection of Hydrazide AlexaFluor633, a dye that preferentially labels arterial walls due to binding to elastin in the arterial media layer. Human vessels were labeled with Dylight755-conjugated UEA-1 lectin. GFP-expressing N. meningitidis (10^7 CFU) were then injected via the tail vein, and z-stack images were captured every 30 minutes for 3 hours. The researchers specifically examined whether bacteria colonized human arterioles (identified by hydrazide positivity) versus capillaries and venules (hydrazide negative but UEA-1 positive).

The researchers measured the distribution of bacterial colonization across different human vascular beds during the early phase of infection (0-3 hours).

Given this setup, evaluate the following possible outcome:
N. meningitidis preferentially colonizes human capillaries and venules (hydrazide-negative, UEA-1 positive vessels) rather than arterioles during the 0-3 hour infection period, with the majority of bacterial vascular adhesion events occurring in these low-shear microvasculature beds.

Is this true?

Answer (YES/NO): NO